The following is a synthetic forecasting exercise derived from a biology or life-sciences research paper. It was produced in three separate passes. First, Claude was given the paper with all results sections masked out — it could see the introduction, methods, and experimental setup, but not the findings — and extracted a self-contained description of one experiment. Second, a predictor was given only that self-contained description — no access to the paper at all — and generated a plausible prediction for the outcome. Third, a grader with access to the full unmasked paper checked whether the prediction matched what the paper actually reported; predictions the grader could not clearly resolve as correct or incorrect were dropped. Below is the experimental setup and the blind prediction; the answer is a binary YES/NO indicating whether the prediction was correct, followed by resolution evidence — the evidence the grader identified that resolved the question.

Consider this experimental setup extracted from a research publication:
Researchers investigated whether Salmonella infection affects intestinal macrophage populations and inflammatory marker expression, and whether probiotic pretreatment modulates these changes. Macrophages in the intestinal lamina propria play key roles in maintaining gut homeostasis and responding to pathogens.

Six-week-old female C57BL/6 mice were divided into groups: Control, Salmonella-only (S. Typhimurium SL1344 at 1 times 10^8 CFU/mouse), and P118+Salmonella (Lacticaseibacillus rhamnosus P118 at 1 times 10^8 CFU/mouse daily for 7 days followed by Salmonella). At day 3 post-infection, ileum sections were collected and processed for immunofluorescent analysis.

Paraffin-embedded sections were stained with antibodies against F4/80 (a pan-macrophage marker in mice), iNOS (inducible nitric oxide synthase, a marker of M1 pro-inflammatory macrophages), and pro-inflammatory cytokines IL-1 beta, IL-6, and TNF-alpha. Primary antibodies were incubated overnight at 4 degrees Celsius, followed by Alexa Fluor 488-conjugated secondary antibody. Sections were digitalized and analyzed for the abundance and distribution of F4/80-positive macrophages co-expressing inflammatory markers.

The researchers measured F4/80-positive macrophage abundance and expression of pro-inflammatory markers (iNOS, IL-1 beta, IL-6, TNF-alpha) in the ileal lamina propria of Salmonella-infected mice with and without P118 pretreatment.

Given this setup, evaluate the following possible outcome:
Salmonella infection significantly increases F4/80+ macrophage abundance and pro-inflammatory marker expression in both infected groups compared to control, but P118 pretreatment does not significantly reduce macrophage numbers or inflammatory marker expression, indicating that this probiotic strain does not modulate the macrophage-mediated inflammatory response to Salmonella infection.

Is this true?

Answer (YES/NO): NO